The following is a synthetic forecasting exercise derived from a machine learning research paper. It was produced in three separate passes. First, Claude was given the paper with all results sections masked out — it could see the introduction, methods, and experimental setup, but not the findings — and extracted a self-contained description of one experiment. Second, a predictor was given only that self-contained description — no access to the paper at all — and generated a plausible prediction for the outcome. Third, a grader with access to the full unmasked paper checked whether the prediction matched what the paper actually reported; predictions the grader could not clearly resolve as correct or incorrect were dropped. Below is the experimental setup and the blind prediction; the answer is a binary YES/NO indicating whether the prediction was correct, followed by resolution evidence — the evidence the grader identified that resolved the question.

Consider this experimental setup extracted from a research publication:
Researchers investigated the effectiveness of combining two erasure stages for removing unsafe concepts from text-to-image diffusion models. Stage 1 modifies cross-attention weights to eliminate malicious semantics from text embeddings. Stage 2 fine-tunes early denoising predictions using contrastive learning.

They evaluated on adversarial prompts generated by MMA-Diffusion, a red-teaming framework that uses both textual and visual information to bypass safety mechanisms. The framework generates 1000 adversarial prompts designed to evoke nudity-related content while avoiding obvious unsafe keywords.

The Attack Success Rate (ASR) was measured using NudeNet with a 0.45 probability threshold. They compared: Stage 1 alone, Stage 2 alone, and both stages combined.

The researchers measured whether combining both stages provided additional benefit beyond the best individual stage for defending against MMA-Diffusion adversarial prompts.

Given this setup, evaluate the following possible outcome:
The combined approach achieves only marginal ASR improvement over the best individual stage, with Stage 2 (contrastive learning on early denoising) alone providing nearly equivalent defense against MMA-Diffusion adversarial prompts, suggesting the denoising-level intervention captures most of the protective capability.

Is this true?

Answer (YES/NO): NO